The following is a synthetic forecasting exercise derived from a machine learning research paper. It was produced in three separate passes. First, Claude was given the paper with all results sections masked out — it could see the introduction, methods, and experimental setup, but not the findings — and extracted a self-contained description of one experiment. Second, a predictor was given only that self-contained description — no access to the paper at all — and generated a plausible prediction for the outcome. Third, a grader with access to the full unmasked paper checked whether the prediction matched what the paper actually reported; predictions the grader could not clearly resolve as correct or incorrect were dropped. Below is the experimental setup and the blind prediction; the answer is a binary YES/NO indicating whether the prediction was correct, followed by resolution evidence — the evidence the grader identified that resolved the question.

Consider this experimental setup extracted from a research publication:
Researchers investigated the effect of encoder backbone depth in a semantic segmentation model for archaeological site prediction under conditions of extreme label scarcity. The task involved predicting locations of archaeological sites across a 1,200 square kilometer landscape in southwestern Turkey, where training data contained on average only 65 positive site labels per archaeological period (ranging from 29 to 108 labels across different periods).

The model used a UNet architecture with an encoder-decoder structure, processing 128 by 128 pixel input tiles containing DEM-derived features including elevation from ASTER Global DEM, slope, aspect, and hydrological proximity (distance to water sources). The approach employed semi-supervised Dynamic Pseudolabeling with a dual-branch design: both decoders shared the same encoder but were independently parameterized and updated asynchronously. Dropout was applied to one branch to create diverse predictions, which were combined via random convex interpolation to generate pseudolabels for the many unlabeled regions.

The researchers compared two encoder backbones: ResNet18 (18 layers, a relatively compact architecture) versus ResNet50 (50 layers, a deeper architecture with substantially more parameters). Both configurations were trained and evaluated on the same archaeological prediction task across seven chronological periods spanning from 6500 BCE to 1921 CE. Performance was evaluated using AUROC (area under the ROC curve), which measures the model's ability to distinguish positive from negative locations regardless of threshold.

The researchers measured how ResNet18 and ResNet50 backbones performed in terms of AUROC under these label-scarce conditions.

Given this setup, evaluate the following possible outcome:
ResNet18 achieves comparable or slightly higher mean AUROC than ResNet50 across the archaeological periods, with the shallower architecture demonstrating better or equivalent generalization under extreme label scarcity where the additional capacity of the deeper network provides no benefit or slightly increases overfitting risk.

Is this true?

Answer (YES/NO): NO